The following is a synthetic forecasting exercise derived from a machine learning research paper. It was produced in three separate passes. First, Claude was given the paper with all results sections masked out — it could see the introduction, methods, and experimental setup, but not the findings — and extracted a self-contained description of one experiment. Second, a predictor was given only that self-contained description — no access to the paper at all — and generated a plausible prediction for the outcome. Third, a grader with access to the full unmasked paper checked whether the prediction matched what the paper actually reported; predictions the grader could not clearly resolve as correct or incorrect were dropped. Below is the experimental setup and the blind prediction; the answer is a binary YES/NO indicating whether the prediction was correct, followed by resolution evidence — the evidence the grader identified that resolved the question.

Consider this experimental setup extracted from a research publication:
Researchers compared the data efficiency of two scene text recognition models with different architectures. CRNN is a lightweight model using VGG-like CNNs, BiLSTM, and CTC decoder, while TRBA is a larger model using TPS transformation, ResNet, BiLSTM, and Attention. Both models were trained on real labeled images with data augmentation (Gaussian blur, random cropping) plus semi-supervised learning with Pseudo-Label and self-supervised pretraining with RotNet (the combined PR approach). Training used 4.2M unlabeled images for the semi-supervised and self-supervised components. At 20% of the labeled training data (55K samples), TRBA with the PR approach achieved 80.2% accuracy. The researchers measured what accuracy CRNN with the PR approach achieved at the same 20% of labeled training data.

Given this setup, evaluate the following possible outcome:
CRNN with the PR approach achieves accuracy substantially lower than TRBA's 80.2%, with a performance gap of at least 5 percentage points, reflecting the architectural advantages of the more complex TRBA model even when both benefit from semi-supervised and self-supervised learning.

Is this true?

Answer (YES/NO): NO